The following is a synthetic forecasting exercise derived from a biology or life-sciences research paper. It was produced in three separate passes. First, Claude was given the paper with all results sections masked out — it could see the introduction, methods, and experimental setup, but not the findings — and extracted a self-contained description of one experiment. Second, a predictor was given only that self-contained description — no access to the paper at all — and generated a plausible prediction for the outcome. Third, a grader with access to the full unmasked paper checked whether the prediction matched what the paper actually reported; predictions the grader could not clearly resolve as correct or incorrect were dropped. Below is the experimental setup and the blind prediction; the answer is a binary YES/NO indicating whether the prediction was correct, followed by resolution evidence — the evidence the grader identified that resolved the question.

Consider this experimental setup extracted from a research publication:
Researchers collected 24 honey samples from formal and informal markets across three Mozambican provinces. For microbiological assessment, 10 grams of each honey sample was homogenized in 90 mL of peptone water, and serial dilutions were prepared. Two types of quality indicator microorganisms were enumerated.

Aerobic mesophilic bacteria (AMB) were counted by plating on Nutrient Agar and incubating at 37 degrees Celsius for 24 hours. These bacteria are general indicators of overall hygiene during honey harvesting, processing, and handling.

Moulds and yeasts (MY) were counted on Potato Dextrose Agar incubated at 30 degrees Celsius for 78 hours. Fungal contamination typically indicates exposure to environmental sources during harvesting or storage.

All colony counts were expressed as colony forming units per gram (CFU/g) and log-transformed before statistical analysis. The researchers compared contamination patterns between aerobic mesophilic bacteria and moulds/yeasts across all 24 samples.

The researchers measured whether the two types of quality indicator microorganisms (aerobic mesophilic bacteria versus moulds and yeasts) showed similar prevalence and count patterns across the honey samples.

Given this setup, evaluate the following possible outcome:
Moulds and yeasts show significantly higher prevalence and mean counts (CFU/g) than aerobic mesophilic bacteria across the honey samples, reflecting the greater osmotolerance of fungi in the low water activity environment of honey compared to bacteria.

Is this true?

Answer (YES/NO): NO